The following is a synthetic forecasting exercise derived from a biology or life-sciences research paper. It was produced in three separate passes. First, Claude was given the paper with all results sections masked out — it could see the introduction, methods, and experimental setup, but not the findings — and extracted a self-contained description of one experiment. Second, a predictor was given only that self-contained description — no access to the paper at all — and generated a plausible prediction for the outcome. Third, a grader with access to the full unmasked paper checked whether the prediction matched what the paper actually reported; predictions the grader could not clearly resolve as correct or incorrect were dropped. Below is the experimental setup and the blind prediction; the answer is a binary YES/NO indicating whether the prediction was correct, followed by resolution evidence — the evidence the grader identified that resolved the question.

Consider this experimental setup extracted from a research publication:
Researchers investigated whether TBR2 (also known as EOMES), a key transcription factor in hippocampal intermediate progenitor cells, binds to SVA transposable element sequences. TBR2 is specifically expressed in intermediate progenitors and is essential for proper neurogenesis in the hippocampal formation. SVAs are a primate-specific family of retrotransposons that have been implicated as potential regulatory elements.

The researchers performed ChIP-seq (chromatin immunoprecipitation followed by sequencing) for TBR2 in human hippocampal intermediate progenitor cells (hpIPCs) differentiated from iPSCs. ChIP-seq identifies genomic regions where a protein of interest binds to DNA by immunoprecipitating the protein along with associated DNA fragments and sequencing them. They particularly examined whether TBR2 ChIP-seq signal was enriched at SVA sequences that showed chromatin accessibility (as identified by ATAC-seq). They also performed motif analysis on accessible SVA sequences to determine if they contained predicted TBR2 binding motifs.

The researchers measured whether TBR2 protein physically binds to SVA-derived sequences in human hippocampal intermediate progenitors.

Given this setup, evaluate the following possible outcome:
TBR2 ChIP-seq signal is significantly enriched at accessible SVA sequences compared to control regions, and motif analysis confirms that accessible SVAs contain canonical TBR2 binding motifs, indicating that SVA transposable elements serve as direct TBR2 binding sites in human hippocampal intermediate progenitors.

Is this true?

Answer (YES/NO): YES